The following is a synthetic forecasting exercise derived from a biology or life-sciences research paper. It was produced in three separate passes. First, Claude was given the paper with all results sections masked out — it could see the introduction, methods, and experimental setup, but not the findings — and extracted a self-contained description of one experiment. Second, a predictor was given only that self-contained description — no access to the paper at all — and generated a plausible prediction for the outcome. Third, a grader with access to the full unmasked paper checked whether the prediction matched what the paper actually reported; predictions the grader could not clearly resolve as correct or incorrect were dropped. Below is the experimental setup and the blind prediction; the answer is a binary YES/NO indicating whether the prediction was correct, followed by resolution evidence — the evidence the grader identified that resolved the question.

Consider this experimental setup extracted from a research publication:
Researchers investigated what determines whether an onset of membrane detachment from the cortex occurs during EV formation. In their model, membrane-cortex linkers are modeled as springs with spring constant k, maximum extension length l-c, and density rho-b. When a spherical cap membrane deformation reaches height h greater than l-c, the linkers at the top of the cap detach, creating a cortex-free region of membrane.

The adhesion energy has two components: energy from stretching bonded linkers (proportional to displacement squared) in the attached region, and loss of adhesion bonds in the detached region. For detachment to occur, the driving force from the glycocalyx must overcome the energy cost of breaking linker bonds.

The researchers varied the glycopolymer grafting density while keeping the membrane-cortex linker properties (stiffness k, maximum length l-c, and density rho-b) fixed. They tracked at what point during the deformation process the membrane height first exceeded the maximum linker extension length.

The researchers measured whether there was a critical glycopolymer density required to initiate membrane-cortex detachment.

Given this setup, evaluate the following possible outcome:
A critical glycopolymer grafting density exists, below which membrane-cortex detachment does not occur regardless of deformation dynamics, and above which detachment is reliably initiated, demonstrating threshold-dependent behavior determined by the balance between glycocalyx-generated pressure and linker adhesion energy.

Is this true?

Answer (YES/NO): YES